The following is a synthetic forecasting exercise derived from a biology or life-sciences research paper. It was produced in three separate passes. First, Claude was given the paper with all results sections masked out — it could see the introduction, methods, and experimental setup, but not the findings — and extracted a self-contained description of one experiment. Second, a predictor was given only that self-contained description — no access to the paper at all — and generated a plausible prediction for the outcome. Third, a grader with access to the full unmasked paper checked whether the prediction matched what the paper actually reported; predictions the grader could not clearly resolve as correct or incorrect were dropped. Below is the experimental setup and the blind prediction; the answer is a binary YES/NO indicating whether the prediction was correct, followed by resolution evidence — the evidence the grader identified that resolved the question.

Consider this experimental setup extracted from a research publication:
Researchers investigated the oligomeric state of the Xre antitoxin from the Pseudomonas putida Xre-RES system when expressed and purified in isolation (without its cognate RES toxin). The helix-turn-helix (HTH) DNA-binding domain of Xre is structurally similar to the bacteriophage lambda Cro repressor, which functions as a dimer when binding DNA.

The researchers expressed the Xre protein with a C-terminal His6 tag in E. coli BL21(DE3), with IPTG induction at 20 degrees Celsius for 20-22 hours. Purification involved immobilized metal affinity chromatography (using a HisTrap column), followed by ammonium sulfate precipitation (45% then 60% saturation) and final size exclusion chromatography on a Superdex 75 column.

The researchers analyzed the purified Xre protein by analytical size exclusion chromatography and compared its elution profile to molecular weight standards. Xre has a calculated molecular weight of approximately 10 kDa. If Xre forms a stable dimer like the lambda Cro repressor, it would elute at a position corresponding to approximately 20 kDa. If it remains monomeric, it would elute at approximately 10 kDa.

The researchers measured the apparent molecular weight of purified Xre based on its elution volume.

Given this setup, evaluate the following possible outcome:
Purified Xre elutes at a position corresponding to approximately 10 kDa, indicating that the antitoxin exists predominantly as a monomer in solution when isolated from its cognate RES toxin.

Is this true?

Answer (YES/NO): NO